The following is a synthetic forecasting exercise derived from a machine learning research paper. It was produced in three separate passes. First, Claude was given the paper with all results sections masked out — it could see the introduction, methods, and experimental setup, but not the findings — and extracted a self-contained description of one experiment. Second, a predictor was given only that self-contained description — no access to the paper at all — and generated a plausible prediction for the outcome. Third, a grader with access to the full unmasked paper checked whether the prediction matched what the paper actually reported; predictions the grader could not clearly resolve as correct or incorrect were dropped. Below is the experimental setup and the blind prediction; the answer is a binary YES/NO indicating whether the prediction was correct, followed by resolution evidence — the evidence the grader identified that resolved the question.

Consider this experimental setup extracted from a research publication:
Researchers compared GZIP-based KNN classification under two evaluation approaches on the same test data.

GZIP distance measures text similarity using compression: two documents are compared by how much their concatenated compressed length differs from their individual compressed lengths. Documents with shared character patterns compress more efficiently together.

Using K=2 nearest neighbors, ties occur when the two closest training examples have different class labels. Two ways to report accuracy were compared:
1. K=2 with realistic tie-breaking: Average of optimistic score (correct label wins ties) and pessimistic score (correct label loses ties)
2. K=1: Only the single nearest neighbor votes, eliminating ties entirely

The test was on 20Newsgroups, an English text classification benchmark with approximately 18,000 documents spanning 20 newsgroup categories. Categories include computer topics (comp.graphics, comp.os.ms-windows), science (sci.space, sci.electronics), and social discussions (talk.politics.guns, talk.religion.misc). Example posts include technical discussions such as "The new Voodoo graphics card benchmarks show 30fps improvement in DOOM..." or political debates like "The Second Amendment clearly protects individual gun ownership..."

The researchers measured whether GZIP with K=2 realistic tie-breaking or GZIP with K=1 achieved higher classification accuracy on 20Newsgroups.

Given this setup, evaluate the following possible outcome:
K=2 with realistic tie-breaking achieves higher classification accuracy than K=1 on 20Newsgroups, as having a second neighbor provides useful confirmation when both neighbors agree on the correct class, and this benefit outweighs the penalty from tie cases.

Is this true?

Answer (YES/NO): NO